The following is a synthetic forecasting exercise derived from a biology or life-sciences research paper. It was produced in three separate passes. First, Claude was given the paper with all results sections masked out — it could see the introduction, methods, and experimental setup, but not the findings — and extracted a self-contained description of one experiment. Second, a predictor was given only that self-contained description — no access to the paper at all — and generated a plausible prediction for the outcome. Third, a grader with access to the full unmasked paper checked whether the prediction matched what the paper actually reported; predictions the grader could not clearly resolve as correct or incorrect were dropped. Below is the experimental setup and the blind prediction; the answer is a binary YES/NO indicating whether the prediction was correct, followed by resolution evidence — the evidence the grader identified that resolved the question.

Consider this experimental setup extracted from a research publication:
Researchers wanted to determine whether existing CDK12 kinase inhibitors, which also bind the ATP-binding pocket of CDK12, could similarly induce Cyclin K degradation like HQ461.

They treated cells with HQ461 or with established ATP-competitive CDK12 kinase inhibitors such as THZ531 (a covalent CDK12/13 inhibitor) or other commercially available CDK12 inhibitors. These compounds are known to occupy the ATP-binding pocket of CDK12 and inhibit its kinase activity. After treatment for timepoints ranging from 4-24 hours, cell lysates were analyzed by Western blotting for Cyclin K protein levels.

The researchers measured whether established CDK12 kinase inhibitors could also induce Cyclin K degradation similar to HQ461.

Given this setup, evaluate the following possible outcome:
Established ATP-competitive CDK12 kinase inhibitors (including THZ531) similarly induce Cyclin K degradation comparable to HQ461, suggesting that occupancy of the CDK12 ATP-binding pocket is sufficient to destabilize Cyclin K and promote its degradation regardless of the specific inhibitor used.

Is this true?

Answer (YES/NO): NO